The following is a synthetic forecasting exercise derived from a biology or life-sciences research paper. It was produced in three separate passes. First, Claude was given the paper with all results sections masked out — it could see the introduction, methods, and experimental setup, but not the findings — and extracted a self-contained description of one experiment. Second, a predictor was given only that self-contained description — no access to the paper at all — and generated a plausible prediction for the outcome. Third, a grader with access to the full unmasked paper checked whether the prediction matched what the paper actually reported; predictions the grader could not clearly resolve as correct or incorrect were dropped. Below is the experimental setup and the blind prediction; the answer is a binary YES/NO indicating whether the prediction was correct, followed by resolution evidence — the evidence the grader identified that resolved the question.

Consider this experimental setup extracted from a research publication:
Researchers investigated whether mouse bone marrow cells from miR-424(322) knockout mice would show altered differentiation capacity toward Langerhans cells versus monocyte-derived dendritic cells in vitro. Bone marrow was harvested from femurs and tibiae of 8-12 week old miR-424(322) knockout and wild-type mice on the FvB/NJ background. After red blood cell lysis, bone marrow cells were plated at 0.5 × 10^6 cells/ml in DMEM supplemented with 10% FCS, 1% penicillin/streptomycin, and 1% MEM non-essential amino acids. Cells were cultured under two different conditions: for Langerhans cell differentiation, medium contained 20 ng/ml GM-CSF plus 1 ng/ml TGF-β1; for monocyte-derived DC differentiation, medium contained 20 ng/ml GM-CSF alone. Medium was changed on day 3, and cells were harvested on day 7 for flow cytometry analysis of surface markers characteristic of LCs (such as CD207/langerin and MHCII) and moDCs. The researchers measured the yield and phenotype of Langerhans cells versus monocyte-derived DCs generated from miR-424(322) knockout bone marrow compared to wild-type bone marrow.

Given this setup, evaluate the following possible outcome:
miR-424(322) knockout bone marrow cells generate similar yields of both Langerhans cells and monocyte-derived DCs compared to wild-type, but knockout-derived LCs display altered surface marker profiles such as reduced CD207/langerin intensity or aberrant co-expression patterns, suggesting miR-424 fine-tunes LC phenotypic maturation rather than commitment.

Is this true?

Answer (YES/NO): NO